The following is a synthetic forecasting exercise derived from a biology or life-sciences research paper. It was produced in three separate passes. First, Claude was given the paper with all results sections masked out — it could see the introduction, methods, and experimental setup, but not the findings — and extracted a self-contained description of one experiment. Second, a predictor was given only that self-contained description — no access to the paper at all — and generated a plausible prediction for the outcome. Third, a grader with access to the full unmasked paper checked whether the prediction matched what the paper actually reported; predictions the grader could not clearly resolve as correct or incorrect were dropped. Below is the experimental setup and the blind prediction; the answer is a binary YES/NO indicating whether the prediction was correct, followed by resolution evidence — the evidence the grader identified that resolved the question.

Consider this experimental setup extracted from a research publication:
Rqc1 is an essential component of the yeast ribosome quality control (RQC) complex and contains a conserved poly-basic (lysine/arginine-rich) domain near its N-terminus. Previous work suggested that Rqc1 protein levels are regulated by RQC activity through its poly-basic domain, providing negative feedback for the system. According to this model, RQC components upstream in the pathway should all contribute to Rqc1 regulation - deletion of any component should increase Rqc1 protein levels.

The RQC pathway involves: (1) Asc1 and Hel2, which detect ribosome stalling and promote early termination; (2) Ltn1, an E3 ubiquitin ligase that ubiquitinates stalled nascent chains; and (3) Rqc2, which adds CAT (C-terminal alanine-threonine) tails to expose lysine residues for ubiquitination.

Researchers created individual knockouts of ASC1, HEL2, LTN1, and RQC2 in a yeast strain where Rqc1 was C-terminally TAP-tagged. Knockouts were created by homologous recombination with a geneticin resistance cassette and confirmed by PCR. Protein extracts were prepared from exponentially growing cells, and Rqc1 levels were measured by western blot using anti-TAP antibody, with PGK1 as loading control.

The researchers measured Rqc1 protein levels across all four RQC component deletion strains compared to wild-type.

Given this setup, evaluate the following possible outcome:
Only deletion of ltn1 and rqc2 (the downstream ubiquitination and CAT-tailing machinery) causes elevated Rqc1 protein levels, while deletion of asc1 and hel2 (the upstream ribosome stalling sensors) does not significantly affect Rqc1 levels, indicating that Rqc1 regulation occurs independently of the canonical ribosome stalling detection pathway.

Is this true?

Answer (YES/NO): NO